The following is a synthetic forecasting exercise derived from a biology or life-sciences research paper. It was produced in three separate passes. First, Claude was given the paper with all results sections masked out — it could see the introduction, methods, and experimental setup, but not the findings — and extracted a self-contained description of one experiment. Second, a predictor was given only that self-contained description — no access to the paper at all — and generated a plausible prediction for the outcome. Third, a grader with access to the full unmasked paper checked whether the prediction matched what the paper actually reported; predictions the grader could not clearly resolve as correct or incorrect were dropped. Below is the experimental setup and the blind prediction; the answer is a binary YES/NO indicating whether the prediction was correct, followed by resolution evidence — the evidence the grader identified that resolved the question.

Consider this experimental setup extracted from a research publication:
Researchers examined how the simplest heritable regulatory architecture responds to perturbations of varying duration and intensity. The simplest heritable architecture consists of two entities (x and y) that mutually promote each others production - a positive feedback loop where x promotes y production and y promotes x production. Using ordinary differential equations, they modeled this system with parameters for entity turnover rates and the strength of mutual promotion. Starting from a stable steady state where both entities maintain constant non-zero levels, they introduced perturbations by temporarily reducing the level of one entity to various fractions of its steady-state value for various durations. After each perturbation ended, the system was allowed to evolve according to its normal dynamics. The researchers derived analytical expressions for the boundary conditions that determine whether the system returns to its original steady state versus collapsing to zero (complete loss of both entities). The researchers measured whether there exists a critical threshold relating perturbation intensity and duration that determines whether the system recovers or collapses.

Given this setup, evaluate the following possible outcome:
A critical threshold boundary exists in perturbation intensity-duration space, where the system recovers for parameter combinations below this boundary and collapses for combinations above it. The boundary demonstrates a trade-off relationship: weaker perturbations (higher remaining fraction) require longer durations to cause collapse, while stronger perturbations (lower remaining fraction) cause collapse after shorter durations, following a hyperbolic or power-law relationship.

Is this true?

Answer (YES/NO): NO